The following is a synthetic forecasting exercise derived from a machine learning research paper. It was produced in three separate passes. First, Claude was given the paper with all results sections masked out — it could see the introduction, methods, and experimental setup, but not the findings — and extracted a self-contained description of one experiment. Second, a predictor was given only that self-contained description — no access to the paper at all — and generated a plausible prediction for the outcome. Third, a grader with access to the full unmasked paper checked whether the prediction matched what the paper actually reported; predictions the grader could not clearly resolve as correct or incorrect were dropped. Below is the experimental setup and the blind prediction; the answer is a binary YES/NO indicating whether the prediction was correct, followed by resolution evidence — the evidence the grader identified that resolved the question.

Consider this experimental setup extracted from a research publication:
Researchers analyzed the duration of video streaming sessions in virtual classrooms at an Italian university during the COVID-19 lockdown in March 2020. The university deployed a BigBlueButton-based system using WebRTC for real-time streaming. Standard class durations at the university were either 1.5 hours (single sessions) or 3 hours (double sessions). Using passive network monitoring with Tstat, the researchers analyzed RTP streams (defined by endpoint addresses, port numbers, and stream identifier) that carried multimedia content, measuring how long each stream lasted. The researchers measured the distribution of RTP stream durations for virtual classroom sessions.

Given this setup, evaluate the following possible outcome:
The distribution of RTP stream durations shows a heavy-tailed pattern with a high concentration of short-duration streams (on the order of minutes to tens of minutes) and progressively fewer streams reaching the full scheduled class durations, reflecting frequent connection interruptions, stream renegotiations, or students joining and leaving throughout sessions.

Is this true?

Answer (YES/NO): NO